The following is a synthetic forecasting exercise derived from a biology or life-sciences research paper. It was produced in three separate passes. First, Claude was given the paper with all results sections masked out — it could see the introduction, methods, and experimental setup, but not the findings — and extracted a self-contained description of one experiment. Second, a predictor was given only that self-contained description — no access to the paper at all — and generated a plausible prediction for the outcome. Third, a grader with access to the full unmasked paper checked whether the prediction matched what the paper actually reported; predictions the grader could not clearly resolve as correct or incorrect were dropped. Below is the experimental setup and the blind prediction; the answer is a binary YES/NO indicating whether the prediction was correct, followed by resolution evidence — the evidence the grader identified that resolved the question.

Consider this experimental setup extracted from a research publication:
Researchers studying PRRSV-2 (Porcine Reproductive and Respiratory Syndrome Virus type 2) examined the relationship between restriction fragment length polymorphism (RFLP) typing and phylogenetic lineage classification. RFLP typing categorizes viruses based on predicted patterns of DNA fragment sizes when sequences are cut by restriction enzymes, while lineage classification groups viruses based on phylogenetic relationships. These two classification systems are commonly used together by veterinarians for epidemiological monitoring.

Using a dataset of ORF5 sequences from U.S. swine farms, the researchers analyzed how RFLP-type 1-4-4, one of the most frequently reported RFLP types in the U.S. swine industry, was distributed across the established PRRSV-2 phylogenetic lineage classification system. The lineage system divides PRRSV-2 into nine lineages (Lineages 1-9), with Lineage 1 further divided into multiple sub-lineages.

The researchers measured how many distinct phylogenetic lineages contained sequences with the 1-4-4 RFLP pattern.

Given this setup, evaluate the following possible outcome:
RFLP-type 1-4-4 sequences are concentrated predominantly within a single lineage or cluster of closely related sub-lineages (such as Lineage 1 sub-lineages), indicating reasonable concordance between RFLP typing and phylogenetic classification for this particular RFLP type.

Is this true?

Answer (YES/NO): NO